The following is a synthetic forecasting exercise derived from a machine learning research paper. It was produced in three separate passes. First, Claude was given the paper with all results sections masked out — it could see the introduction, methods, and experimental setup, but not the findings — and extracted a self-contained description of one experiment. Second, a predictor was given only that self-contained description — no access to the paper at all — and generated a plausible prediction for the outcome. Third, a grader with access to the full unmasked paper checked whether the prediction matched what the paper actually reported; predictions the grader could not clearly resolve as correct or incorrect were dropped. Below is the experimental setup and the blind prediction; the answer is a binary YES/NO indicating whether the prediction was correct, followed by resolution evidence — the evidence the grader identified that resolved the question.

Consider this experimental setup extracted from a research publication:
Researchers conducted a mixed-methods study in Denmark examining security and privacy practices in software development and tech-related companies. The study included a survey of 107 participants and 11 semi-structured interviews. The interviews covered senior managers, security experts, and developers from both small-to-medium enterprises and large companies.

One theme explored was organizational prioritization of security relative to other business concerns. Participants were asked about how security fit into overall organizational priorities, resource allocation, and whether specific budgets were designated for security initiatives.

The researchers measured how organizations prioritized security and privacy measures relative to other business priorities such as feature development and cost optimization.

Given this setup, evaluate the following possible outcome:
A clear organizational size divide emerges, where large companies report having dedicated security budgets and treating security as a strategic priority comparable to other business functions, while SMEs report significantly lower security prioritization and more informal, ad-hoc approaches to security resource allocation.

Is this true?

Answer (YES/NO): NO